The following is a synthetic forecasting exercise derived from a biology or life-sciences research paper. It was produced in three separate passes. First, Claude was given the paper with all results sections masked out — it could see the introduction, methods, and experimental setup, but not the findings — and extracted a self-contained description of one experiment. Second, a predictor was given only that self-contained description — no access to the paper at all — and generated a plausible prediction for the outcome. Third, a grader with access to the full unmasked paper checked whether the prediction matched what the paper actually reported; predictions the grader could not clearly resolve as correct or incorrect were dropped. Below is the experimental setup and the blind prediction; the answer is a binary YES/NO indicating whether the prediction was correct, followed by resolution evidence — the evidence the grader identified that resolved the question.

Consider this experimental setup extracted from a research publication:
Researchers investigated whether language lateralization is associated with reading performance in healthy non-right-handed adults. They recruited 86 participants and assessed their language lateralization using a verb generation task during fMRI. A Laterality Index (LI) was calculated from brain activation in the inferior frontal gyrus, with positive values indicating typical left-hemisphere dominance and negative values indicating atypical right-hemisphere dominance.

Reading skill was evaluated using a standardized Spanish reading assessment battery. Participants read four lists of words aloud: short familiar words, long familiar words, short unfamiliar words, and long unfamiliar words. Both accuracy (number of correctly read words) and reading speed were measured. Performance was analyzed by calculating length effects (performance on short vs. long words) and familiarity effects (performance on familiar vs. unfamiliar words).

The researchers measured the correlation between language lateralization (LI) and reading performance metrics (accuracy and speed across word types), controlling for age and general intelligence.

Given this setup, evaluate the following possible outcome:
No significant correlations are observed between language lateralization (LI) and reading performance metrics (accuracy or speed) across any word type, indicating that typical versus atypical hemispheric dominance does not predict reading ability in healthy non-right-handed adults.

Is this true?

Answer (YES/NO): NO